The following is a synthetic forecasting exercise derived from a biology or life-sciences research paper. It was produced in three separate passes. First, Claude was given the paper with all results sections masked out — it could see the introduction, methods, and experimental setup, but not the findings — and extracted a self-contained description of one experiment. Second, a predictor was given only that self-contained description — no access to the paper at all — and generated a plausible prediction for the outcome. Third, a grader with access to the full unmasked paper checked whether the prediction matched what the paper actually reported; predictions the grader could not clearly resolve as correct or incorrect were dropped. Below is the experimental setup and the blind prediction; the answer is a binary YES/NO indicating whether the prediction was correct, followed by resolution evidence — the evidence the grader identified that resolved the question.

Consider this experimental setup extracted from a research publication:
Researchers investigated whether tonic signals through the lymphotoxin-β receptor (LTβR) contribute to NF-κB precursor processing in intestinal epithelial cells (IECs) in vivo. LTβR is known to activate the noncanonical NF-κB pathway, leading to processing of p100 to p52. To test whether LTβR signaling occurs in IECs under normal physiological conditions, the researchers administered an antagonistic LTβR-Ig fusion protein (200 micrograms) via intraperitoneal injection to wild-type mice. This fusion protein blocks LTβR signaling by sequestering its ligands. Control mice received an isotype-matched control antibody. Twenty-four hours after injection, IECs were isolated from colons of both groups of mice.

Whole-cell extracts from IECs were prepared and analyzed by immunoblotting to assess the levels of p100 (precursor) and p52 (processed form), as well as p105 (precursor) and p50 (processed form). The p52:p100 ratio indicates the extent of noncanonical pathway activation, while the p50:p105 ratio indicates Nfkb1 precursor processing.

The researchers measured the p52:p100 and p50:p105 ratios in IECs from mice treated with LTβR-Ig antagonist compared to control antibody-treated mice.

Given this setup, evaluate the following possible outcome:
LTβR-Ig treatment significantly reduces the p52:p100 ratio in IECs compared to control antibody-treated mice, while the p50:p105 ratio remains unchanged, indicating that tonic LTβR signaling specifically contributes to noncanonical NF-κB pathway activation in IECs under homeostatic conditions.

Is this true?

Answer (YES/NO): NO